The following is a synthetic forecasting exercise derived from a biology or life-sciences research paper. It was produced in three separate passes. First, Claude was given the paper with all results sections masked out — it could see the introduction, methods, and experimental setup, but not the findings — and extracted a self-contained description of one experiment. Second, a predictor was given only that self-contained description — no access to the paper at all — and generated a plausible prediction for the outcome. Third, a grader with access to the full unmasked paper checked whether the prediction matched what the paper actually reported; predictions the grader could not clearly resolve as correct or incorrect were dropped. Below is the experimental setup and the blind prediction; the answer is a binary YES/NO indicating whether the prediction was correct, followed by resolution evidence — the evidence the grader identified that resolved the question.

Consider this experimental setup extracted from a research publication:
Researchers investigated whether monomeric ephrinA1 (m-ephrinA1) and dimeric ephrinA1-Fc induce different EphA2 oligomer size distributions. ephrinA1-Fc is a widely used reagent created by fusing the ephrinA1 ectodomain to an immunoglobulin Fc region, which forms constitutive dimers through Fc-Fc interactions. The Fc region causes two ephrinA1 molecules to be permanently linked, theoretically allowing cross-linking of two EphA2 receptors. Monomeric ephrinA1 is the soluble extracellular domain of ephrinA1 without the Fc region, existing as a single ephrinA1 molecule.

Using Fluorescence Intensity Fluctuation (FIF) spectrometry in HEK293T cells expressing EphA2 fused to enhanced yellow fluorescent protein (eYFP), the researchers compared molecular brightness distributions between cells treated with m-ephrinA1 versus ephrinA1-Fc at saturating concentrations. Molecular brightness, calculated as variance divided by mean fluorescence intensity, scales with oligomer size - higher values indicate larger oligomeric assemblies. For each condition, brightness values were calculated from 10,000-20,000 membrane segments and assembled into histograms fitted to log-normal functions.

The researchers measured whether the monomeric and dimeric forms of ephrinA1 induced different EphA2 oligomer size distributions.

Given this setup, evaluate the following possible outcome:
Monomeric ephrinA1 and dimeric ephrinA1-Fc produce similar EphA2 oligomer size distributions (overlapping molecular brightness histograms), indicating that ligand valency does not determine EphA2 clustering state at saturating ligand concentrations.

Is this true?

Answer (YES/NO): NO